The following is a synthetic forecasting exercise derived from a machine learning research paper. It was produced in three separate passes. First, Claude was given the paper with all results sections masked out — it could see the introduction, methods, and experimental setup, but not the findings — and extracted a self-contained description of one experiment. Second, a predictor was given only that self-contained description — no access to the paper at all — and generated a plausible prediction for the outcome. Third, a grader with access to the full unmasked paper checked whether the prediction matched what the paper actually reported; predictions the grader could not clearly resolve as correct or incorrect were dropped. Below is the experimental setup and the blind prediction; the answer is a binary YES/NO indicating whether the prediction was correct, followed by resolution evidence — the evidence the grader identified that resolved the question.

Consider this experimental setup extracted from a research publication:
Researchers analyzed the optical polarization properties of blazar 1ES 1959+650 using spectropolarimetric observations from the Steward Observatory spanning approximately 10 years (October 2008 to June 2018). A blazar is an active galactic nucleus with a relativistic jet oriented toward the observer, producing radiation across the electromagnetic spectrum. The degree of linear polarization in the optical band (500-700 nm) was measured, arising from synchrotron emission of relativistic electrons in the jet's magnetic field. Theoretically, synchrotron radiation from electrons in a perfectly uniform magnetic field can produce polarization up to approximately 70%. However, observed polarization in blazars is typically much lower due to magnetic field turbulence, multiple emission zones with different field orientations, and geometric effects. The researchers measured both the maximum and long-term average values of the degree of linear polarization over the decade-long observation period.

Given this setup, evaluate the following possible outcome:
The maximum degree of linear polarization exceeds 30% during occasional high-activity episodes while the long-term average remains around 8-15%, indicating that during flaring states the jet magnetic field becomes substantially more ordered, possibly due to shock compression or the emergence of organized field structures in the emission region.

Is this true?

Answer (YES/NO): NO